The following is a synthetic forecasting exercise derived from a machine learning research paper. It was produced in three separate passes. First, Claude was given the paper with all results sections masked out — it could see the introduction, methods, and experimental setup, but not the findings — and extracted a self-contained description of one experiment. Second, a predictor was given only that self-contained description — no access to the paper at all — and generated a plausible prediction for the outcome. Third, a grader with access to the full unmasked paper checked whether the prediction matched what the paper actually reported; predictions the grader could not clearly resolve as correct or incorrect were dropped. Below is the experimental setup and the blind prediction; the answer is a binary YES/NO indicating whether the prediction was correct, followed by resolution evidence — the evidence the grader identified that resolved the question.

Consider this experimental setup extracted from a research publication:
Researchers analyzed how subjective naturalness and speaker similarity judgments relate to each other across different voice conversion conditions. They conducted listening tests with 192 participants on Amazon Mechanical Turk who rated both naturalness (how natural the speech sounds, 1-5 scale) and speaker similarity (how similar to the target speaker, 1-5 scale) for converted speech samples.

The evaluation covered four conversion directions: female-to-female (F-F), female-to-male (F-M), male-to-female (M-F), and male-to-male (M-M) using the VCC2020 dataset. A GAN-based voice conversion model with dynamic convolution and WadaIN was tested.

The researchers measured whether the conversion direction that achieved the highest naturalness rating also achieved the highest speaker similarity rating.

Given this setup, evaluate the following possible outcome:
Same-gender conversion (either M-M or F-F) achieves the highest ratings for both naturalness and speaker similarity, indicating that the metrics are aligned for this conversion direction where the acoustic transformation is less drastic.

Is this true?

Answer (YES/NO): NO